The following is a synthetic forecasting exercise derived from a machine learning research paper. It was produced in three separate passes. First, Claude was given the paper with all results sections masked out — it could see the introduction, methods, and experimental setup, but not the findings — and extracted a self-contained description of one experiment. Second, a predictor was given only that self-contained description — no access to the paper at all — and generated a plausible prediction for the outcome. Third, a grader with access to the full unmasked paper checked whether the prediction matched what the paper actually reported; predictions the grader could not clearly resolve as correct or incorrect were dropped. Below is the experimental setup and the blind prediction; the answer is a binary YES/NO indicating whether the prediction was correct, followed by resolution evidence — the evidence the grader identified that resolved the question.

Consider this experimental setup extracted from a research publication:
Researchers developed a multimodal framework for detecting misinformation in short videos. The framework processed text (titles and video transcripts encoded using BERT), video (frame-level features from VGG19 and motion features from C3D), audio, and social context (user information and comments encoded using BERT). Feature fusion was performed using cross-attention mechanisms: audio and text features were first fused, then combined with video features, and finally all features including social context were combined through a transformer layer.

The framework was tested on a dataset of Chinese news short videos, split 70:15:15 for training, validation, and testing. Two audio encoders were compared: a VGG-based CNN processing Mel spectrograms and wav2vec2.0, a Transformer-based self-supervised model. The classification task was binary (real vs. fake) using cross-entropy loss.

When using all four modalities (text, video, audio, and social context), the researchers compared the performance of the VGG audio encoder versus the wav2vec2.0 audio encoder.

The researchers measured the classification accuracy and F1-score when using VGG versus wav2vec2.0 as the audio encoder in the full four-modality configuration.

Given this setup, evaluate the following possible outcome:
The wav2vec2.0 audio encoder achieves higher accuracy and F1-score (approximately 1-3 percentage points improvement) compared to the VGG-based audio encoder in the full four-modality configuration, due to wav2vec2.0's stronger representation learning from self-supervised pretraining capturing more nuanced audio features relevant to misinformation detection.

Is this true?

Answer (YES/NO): NO